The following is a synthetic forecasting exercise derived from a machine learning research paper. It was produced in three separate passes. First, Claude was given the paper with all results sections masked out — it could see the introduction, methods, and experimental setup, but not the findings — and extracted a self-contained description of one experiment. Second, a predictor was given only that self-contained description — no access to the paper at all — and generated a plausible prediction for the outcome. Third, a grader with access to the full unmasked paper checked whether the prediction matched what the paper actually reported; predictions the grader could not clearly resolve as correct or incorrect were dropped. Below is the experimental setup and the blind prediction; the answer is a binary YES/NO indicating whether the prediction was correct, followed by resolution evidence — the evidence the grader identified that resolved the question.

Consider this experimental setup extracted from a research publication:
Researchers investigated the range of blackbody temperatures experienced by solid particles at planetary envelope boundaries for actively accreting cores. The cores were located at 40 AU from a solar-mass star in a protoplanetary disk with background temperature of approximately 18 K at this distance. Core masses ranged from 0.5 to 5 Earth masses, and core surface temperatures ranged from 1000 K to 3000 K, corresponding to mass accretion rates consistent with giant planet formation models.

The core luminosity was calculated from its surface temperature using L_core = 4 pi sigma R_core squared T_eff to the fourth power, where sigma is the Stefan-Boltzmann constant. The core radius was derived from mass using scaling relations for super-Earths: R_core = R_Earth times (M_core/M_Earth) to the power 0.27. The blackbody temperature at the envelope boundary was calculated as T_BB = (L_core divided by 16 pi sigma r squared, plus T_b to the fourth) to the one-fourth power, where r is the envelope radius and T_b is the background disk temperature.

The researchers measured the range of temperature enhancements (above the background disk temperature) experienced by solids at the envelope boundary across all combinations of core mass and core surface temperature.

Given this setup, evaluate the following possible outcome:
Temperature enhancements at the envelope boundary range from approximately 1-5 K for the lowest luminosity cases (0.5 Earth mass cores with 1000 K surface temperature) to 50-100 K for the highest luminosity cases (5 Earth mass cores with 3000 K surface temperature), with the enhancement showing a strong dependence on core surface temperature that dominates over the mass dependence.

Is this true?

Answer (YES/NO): NO